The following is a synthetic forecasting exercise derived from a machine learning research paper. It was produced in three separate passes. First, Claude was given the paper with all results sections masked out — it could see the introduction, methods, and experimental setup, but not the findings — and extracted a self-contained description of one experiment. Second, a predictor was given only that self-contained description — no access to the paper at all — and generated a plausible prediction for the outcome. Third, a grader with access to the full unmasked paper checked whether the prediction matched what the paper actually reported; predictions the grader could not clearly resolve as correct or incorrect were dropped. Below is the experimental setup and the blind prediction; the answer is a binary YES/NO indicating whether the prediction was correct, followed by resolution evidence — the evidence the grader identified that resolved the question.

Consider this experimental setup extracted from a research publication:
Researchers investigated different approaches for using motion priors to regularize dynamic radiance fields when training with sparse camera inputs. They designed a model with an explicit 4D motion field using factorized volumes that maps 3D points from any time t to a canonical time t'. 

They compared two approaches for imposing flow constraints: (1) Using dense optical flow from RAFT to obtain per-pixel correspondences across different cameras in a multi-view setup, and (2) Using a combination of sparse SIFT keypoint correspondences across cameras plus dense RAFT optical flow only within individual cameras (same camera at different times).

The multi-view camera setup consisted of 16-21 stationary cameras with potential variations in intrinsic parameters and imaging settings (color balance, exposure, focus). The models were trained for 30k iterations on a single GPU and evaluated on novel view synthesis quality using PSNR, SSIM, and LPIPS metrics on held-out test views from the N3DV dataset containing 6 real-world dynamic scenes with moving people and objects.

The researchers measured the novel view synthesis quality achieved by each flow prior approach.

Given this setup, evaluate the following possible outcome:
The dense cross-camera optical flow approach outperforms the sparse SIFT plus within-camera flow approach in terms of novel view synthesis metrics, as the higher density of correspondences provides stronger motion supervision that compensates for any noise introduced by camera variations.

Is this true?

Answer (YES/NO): NO